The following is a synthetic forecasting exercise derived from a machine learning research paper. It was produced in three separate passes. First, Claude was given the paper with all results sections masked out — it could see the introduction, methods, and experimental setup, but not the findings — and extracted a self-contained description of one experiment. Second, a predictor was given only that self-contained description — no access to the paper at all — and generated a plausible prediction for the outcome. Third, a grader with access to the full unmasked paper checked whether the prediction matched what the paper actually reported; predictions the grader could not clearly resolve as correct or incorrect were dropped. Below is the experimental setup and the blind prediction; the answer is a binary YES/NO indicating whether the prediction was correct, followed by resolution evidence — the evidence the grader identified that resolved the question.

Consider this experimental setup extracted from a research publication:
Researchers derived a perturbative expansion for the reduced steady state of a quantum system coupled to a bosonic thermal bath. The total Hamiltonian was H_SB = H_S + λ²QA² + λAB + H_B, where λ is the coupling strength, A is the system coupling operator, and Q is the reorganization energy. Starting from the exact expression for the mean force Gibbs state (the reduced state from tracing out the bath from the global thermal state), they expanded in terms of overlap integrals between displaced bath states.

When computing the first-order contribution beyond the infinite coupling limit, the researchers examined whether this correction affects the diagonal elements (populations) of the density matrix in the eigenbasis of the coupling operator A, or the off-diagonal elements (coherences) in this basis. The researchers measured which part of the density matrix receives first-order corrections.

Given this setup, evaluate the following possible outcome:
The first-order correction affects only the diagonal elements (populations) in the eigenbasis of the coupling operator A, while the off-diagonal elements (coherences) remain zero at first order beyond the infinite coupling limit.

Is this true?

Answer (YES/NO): NO